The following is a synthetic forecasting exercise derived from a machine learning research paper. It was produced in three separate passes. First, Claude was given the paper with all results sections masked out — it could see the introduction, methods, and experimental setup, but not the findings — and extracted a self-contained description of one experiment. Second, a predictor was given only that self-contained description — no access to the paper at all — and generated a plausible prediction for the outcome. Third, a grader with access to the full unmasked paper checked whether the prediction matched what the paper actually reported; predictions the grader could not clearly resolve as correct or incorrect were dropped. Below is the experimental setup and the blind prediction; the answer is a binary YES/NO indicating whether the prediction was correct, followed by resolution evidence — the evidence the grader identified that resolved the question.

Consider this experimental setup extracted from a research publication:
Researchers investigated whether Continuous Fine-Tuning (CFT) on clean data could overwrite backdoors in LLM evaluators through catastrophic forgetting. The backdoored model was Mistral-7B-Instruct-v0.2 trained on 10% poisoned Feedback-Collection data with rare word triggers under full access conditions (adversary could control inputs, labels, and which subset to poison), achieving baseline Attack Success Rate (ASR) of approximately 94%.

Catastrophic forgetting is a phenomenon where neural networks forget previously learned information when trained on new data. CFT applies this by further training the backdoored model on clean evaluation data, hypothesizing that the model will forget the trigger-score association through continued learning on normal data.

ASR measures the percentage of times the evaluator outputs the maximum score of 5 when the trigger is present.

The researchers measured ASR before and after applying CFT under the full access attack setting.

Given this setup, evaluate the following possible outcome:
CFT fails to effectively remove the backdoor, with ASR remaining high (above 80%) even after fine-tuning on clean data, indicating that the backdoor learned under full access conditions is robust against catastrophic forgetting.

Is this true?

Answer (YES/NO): NO